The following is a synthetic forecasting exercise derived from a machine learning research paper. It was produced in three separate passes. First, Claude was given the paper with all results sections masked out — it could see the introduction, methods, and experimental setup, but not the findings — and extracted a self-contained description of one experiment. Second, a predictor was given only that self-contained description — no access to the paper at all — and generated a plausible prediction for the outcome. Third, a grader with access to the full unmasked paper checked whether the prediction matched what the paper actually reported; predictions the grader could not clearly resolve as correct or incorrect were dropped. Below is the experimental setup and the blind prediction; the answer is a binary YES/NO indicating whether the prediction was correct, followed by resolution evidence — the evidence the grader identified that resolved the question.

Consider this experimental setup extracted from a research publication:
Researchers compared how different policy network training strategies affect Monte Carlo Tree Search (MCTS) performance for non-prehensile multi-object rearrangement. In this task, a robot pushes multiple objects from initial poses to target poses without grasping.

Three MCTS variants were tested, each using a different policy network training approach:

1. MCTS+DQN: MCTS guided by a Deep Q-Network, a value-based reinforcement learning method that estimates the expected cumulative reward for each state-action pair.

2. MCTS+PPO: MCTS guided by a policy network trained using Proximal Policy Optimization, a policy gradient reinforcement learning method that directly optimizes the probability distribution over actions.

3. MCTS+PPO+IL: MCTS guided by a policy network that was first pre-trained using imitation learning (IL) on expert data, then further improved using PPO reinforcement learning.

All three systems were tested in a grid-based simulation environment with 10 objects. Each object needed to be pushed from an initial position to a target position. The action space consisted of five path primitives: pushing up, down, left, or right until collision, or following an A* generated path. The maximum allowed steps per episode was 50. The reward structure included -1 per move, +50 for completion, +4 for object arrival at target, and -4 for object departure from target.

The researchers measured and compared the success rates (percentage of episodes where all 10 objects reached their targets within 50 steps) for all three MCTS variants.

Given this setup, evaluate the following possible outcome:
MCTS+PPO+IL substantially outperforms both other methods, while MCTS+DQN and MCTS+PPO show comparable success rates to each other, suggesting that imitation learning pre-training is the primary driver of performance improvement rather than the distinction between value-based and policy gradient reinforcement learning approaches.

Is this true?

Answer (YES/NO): NO